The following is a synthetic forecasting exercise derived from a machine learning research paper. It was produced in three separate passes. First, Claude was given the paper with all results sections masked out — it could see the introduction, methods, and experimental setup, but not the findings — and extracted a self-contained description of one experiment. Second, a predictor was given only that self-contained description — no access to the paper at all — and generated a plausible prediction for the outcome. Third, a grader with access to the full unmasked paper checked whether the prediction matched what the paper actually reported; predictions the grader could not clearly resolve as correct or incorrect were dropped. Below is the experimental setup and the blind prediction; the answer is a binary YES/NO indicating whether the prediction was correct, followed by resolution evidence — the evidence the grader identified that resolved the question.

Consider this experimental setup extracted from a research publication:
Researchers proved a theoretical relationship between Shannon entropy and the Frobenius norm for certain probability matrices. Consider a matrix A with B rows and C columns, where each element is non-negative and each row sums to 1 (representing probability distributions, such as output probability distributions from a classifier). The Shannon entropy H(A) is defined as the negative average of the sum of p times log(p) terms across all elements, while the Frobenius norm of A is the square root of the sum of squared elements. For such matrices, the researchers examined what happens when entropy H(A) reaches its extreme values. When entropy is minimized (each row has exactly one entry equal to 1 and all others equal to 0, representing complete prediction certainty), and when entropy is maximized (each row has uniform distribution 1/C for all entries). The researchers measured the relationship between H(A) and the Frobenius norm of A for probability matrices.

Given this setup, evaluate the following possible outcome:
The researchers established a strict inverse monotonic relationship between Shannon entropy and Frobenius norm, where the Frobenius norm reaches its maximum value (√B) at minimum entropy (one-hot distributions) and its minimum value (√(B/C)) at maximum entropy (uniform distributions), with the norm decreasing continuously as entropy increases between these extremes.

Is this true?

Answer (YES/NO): YES